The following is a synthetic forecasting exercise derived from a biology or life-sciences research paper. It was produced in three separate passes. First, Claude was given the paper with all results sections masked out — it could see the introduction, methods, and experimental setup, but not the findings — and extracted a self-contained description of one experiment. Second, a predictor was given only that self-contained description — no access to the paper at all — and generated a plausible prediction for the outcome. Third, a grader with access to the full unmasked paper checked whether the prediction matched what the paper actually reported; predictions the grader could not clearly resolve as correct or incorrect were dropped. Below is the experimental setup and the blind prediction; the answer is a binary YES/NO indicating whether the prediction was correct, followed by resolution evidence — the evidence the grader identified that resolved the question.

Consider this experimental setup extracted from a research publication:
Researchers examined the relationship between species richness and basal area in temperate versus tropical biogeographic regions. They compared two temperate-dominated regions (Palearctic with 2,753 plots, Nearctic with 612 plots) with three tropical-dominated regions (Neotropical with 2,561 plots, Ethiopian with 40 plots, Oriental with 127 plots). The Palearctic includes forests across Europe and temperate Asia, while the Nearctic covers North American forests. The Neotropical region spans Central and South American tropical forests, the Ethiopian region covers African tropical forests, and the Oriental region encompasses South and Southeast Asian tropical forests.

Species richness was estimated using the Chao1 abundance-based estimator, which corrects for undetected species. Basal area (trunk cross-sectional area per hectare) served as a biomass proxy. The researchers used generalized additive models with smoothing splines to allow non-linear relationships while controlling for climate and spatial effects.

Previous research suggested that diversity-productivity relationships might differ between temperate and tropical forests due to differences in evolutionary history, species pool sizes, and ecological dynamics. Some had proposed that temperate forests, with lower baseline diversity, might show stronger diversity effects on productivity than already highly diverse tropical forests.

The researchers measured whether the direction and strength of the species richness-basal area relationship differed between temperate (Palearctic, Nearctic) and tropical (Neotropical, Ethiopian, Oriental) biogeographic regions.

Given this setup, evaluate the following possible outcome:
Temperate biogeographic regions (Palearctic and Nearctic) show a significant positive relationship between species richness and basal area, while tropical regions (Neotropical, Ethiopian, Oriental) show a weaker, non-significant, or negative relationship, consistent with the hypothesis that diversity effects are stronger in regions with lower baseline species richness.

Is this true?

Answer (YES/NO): NO